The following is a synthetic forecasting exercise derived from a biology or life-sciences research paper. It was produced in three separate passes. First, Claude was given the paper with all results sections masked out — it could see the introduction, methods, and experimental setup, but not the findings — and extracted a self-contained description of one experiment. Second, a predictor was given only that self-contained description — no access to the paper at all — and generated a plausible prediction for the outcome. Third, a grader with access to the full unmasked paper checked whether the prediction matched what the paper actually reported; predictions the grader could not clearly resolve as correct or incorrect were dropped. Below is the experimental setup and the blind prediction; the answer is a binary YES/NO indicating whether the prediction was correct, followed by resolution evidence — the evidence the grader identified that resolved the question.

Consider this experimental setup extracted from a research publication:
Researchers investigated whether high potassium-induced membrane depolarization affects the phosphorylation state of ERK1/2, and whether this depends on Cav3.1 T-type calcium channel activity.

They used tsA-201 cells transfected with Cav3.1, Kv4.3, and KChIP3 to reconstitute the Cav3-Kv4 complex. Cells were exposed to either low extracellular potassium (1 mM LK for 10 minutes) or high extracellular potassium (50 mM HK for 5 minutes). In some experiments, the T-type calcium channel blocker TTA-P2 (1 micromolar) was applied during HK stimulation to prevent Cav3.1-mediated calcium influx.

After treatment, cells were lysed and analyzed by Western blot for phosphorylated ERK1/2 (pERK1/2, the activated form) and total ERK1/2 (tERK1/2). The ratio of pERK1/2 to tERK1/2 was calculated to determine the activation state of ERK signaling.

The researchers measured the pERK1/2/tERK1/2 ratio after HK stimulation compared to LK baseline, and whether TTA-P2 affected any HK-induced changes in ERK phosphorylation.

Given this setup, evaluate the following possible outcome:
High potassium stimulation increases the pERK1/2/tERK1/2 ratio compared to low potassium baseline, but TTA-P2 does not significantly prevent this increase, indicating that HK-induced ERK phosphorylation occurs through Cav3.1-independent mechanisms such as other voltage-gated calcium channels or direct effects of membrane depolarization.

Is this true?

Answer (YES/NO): NO